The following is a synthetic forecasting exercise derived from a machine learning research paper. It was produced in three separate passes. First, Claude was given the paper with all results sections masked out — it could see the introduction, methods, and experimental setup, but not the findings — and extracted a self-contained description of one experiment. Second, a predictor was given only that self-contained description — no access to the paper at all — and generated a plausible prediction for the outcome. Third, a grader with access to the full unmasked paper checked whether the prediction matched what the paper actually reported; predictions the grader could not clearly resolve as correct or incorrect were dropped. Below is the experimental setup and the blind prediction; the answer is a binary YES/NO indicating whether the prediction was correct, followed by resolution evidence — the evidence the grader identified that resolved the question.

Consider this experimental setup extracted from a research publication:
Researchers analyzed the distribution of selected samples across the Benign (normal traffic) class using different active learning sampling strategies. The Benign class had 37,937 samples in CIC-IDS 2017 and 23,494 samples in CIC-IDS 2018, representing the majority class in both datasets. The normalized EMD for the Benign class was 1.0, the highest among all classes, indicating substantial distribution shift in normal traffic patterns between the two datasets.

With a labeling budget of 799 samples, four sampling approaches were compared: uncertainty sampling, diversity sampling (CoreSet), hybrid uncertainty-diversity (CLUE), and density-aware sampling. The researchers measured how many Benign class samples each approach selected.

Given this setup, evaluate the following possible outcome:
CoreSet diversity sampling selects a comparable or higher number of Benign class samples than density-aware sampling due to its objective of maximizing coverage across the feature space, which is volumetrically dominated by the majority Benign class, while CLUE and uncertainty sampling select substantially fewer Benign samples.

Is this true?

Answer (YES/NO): YES